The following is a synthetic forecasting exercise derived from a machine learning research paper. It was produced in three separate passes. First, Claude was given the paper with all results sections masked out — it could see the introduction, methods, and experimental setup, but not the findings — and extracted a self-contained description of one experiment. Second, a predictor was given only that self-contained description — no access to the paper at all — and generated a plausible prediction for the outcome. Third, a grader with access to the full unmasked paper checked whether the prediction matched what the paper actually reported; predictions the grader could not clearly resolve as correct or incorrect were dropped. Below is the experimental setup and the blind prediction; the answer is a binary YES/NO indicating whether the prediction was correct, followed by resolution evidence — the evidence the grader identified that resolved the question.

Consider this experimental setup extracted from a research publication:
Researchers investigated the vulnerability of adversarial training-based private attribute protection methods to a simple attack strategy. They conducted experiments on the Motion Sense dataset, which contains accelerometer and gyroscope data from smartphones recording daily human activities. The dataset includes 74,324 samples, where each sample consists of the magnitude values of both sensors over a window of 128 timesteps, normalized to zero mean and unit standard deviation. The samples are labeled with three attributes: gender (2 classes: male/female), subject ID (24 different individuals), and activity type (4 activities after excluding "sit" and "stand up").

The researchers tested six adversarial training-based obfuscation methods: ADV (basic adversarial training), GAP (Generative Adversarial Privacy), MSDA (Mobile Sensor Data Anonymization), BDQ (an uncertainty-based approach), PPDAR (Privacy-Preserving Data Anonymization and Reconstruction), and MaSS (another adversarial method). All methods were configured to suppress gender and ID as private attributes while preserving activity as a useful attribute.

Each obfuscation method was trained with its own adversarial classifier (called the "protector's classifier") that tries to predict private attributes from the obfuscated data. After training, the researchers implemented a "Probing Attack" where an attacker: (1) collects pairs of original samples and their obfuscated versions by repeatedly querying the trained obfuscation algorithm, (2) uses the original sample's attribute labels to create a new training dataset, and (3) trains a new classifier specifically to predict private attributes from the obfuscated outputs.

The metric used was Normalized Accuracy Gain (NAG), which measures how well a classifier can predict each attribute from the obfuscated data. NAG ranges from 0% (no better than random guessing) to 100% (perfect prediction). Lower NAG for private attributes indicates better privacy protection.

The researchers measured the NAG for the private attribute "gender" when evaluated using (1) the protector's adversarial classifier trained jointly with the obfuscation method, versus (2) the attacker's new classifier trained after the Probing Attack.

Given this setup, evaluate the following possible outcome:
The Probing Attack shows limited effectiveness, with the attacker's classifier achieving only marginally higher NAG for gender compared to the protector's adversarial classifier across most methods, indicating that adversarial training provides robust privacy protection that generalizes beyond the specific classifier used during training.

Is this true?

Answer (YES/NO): NO